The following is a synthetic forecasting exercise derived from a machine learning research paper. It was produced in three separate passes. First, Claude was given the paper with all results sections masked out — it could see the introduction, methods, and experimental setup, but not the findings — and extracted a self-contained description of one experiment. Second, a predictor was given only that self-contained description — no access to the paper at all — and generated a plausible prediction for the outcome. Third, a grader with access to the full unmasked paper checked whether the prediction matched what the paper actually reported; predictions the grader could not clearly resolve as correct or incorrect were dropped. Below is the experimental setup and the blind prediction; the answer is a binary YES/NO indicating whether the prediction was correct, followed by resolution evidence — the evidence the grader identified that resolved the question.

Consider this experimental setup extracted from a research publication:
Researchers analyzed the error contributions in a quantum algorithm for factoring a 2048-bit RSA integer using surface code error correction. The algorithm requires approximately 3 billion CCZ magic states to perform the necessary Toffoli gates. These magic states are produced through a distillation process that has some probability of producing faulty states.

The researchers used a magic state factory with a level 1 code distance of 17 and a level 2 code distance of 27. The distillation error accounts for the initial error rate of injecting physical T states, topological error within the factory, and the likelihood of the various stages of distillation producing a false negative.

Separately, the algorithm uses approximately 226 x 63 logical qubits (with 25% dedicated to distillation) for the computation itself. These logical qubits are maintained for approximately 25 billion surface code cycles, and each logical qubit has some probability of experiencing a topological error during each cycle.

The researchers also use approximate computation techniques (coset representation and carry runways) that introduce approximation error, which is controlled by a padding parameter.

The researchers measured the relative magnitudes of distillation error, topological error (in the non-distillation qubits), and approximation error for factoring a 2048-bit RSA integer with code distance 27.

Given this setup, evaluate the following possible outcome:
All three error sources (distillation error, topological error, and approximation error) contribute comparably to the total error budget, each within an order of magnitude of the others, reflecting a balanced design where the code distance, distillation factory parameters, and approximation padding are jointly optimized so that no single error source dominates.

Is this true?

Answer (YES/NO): NO